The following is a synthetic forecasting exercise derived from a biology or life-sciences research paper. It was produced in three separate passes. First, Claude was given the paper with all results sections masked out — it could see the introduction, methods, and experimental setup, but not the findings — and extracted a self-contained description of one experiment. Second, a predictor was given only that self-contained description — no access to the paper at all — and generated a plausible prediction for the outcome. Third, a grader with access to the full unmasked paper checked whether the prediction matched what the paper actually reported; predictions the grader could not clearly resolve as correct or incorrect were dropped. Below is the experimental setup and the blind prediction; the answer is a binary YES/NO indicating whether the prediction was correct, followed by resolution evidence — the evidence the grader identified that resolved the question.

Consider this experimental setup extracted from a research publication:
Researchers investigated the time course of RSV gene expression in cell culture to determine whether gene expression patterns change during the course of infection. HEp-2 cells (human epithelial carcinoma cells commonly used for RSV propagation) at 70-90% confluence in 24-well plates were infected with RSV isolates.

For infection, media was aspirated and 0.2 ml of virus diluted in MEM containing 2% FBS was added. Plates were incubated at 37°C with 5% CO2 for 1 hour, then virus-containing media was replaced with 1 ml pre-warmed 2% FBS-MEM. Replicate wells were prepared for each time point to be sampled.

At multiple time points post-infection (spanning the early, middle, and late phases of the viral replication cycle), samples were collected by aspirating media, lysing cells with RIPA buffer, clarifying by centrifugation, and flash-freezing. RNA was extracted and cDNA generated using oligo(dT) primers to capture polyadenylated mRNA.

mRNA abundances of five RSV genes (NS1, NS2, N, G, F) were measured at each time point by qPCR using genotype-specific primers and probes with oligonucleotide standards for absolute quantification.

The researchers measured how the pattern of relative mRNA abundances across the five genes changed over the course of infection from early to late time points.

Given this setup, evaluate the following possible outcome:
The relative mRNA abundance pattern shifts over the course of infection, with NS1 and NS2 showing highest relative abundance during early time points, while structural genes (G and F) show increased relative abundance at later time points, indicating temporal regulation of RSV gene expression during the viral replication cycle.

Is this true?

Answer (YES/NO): NO